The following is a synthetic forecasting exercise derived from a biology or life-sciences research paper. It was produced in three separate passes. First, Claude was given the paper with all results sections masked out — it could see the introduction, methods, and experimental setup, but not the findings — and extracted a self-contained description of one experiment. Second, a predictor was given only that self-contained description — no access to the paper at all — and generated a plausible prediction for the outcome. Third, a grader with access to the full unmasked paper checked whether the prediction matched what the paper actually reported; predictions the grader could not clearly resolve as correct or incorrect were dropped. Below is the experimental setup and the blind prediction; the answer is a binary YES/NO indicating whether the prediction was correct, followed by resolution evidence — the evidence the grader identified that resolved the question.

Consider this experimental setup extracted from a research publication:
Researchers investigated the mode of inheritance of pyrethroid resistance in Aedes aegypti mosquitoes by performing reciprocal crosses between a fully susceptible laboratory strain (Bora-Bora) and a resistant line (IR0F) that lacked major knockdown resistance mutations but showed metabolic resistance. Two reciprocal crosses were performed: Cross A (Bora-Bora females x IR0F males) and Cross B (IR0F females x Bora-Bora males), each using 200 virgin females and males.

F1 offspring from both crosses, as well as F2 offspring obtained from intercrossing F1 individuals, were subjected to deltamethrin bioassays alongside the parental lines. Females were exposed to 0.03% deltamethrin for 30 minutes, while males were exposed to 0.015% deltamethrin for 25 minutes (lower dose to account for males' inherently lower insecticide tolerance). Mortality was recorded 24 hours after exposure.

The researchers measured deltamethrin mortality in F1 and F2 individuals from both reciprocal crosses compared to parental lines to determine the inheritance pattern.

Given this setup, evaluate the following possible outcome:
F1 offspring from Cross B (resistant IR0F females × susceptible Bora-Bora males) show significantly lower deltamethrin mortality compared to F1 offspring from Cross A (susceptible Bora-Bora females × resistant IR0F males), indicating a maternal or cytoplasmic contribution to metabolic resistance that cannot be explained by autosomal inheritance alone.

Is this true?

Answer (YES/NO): NO